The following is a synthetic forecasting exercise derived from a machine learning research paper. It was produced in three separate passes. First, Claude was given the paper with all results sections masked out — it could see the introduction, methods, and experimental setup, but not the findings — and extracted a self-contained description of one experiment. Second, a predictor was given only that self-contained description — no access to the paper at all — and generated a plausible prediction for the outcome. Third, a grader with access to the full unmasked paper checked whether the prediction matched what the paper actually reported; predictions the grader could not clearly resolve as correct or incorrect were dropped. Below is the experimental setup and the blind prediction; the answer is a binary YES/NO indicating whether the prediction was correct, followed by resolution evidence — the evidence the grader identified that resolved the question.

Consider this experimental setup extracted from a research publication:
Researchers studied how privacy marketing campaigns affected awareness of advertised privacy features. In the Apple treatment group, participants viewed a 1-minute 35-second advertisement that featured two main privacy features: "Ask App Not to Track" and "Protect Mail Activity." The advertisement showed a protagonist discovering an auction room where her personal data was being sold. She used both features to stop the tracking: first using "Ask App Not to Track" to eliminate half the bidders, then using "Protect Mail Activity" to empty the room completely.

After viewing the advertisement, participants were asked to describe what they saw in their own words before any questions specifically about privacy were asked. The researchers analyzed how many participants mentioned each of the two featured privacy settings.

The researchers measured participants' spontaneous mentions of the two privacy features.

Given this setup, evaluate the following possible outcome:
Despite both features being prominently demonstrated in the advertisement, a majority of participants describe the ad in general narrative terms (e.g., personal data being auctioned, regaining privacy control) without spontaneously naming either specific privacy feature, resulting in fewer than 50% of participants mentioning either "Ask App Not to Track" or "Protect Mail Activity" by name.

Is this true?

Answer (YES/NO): NO